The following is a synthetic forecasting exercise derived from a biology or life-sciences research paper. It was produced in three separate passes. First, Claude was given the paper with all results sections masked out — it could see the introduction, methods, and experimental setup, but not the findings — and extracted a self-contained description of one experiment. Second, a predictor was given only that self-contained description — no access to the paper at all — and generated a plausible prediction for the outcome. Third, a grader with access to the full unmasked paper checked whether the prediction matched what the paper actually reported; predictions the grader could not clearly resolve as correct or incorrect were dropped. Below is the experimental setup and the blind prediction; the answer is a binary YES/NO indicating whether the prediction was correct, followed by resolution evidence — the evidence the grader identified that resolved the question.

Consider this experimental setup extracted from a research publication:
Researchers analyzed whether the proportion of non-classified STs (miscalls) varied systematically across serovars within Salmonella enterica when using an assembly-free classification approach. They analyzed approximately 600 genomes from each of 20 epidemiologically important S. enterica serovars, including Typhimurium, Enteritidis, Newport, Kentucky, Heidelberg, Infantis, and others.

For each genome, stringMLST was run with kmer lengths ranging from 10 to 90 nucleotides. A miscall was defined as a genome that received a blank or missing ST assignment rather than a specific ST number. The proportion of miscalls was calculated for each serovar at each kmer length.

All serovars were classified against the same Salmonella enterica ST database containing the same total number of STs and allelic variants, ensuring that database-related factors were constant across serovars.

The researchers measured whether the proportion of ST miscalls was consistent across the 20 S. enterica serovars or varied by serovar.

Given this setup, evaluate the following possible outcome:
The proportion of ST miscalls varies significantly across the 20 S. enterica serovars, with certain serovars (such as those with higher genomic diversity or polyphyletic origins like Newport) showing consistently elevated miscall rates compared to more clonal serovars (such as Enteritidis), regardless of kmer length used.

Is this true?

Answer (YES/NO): NO